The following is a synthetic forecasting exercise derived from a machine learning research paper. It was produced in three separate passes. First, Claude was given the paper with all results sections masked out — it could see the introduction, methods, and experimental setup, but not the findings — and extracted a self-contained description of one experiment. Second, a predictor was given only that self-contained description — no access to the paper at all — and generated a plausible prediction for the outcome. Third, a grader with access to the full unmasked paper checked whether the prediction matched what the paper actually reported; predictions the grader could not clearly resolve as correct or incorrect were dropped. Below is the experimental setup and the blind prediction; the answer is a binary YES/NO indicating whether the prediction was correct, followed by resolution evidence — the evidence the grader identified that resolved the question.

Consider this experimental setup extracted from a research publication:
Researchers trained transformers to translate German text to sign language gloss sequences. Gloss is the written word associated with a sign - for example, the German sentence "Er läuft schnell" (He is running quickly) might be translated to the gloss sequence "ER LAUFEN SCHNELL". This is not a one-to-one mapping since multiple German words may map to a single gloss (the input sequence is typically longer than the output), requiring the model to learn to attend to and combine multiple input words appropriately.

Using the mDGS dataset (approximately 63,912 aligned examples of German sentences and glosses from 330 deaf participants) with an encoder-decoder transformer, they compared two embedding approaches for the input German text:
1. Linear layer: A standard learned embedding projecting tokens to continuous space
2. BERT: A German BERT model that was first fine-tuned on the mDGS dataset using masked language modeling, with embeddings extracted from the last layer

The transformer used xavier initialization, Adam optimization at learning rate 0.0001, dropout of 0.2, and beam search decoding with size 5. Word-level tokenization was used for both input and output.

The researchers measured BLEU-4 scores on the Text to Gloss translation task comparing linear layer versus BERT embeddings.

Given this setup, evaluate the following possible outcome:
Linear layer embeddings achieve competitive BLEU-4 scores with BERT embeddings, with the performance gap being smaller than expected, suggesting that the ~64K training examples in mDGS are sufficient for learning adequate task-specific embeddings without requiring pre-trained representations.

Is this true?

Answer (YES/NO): NO